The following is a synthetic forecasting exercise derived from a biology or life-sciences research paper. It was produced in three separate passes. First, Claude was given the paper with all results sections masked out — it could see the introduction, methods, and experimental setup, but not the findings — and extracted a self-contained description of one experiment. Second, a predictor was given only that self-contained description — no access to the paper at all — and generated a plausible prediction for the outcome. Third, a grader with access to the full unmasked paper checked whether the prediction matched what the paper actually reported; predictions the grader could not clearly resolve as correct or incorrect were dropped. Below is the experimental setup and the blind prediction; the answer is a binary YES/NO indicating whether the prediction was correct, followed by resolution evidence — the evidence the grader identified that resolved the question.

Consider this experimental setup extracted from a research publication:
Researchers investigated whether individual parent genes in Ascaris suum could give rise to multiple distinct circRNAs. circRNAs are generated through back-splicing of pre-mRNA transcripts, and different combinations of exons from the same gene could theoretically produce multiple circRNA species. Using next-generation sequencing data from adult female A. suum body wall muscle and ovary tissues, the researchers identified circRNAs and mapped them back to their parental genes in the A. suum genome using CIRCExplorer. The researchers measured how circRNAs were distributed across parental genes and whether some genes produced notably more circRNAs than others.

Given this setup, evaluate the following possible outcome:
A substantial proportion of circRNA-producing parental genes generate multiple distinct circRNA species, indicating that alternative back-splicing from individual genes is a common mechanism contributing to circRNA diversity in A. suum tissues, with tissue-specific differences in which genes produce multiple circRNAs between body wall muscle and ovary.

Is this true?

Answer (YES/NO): NO